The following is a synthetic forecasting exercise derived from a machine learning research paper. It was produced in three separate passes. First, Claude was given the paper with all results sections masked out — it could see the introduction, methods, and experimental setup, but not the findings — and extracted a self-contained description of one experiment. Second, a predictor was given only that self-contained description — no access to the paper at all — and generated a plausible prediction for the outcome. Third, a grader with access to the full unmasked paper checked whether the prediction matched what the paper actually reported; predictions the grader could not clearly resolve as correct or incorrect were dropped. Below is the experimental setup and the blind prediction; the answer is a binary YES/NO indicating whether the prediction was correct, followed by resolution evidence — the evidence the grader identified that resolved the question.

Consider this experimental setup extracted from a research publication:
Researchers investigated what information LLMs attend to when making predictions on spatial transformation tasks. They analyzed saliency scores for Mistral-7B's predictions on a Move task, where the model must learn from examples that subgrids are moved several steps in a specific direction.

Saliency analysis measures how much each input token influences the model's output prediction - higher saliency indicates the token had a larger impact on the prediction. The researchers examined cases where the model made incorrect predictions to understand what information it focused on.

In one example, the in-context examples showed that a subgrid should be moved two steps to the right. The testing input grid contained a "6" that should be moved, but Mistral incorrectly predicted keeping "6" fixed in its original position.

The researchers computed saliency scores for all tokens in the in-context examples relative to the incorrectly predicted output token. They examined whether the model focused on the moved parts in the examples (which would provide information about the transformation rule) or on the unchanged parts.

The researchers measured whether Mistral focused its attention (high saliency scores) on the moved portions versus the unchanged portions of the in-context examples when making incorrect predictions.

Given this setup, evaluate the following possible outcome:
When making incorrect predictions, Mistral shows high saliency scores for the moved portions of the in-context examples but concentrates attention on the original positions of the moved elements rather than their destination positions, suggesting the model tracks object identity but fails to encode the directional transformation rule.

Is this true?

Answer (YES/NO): NO